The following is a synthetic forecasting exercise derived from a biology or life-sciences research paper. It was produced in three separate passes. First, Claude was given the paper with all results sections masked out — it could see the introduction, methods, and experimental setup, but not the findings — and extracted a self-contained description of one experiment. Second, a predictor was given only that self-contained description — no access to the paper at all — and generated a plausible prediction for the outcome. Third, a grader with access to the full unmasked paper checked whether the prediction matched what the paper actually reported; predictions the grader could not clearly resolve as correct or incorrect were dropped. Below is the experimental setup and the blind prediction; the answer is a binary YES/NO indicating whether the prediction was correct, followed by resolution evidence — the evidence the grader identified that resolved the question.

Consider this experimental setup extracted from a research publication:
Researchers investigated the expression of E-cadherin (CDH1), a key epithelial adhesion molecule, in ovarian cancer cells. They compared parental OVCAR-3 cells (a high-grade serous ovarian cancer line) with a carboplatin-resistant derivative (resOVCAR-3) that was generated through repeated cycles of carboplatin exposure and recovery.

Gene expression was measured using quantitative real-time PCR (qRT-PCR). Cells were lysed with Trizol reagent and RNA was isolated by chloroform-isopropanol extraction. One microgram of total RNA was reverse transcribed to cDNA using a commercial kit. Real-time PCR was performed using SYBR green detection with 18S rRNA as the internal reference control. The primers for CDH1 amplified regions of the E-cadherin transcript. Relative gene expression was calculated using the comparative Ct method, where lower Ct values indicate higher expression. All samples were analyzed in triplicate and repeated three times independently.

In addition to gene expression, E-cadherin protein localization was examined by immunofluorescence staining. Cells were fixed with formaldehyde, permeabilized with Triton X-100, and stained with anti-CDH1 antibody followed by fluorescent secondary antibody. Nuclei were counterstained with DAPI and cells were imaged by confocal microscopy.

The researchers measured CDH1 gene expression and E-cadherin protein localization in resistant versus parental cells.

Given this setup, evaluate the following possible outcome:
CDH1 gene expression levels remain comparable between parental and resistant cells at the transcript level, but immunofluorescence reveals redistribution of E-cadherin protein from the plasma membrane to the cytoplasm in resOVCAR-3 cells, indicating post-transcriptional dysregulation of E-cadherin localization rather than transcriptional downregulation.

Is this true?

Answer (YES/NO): NO